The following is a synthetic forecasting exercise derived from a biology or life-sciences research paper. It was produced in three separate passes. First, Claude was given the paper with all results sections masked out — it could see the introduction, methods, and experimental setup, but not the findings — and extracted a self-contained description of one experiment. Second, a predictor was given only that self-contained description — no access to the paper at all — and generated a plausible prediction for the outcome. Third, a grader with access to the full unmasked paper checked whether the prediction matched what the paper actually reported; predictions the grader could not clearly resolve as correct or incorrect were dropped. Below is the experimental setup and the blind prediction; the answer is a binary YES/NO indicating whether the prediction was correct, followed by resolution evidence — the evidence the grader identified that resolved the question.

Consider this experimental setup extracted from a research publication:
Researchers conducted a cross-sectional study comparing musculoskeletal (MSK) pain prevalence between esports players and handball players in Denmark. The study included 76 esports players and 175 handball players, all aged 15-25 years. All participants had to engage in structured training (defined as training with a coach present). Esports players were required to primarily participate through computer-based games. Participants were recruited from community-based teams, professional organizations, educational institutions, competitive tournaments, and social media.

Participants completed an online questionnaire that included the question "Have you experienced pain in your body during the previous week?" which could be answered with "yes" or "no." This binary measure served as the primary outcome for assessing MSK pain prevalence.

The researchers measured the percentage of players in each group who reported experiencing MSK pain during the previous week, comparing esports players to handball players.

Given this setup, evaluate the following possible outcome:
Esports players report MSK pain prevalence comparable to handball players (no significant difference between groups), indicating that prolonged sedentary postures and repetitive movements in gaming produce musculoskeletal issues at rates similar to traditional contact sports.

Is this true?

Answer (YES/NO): NO